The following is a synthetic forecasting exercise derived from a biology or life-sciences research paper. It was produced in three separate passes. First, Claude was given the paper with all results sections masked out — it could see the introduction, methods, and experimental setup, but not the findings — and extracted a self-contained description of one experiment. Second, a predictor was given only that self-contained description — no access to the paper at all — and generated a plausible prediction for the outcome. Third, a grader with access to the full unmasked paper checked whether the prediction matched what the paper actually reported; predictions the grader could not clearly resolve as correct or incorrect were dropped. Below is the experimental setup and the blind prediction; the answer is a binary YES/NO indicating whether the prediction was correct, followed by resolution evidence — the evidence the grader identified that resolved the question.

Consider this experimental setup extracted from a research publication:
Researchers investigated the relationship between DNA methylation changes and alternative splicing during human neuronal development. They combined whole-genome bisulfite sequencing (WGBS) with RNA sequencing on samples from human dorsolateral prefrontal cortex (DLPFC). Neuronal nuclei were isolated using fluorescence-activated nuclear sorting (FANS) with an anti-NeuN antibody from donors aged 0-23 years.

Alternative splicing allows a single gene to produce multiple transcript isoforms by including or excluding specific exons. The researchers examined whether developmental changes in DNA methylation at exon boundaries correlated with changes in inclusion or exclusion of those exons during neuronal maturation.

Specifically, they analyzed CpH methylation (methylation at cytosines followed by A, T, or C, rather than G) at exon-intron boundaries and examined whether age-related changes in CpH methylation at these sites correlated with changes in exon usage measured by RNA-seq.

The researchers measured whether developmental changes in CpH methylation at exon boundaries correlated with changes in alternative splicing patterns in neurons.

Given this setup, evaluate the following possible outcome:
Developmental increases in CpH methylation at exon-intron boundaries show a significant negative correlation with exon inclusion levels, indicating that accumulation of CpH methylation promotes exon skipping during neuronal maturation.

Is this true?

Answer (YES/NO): NO